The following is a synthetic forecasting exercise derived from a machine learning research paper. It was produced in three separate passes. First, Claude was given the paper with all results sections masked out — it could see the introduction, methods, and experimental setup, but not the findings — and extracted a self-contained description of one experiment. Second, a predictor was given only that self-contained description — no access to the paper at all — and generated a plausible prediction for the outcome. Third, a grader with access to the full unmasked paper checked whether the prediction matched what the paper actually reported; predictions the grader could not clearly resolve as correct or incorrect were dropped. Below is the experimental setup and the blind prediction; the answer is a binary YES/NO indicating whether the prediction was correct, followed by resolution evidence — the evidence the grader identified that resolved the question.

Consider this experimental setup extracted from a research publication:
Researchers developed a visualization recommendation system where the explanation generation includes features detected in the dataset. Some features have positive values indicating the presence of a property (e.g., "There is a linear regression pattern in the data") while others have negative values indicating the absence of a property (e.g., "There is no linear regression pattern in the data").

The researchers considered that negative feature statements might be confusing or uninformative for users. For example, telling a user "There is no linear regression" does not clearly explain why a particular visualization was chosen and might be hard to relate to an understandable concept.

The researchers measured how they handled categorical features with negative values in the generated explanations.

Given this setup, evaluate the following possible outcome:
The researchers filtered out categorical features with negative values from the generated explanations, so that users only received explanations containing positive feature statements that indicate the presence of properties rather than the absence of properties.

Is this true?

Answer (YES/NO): YES